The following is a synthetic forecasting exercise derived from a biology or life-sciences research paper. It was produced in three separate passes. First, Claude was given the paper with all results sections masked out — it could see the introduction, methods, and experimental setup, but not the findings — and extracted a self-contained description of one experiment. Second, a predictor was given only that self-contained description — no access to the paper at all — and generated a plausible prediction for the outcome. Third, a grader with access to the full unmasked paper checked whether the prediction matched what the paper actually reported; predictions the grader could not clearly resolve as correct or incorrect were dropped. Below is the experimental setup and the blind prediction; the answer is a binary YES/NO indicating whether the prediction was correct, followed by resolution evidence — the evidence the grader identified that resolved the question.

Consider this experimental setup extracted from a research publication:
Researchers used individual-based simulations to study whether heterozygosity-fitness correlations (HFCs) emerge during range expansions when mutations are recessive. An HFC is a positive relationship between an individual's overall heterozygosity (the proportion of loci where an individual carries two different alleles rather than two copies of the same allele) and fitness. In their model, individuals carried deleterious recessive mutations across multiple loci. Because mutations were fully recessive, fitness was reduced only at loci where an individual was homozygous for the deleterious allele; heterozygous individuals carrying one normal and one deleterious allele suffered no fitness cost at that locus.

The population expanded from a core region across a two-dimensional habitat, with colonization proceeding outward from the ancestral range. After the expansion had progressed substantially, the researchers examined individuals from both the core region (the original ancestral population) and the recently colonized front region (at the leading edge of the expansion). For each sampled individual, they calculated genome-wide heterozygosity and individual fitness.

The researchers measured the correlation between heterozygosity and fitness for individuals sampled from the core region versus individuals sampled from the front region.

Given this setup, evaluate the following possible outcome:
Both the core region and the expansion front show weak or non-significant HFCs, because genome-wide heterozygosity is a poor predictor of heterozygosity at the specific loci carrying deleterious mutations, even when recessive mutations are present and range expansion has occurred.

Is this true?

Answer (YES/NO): NO